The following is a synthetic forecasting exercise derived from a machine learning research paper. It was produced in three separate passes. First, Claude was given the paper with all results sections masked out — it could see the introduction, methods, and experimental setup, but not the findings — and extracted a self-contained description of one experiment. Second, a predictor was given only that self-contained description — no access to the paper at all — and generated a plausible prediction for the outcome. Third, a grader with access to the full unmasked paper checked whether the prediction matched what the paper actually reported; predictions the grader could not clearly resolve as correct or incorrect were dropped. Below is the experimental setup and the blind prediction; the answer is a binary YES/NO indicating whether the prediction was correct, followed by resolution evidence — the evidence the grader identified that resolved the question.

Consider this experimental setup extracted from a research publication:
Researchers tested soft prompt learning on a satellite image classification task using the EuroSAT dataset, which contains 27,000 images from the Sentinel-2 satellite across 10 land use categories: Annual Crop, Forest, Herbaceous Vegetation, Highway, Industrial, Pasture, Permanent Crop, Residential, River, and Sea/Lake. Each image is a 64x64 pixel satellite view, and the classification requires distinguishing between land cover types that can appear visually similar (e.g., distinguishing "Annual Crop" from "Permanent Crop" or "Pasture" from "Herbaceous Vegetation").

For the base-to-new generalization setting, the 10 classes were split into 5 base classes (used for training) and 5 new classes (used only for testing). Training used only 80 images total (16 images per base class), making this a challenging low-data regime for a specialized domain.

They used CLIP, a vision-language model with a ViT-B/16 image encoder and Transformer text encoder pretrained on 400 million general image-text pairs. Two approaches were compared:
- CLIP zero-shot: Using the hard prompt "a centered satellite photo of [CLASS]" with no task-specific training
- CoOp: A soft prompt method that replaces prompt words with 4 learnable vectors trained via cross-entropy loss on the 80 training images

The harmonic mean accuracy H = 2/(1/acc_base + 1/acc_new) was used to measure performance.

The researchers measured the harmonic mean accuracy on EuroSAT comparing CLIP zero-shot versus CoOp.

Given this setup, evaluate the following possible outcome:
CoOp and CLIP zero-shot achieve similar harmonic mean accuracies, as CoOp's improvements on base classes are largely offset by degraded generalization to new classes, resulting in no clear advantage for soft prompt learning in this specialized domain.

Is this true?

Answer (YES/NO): NO